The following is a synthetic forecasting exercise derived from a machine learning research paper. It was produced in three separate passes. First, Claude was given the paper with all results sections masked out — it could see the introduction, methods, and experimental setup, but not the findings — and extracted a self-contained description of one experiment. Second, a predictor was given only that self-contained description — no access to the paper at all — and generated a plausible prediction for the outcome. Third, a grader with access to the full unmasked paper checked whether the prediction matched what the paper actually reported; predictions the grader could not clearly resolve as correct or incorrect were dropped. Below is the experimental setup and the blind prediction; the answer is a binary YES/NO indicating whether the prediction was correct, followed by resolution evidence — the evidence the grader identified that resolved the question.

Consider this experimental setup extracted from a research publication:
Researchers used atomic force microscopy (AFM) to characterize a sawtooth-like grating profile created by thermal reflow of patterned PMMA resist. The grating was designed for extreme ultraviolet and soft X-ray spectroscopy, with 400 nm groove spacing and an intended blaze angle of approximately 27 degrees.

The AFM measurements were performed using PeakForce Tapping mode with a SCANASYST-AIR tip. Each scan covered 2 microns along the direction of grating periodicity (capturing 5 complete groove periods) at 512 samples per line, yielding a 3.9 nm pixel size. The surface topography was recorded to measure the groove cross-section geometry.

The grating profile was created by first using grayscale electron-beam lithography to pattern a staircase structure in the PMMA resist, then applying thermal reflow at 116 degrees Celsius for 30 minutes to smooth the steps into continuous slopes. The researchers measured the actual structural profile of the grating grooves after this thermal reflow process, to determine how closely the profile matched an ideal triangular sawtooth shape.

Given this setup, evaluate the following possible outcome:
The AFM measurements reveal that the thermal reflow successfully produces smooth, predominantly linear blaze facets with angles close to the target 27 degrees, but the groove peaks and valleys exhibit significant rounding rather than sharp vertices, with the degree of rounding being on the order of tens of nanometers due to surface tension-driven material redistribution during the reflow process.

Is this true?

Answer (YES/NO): NO